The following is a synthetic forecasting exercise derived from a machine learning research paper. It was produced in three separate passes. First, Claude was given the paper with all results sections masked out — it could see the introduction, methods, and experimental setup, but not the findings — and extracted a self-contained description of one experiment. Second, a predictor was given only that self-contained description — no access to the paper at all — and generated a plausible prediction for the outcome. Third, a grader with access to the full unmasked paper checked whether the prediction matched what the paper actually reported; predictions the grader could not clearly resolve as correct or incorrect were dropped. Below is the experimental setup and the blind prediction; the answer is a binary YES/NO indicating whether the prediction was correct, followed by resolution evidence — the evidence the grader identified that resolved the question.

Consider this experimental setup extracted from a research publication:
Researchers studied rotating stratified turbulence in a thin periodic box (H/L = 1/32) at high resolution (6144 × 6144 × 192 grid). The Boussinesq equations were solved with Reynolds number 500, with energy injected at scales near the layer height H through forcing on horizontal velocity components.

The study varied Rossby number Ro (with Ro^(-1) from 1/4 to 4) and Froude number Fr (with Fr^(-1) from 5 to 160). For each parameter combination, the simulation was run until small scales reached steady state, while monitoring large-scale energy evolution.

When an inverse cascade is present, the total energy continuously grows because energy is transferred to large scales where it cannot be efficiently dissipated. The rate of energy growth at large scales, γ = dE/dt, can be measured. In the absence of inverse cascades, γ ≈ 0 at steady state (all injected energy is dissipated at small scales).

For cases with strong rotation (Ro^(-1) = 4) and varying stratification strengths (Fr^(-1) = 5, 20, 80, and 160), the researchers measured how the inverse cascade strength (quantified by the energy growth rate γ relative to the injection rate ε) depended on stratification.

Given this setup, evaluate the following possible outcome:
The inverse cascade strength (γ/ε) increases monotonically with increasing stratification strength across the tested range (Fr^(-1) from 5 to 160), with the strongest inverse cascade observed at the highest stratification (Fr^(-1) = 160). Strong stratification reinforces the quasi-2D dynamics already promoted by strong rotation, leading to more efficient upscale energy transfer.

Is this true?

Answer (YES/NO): NO